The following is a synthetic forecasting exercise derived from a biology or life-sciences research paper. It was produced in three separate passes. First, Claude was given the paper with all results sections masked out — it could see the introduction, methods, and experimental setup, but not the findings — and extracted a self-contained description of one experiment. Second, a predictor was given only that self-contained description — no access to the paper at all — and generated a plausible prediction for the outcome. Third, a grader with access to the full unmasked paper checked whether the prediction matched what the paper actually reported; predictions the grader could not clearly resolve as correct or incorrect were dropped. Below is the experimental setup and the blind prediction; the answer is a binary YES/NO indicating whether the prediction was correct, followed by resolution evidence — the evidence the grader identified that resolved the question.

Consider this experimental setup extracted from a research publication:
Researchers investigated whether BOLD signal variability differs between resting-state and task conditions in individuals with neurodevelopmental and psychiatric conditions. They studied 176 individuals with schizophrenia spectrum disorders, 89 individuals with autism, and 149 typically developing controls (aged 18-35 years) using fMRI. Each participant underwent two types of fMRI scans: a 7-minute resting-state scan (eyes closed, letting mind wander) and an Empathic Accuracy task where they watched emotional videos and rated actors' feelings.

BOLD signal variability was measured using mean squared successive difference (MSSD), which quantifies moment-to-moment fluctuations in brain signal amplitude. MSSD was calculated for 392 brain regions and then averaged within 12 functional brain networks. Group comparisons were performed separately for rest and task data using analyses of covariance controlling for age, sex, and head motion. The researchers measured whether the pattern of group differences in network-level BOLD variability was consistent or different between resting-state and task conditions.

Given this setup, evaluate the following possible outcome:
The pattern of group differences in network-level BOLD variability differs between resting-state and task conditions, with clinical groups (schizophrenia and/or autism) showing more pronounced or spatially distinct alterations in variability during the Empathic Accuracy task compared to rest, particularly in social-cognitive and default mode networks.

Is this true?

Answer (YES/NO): NO